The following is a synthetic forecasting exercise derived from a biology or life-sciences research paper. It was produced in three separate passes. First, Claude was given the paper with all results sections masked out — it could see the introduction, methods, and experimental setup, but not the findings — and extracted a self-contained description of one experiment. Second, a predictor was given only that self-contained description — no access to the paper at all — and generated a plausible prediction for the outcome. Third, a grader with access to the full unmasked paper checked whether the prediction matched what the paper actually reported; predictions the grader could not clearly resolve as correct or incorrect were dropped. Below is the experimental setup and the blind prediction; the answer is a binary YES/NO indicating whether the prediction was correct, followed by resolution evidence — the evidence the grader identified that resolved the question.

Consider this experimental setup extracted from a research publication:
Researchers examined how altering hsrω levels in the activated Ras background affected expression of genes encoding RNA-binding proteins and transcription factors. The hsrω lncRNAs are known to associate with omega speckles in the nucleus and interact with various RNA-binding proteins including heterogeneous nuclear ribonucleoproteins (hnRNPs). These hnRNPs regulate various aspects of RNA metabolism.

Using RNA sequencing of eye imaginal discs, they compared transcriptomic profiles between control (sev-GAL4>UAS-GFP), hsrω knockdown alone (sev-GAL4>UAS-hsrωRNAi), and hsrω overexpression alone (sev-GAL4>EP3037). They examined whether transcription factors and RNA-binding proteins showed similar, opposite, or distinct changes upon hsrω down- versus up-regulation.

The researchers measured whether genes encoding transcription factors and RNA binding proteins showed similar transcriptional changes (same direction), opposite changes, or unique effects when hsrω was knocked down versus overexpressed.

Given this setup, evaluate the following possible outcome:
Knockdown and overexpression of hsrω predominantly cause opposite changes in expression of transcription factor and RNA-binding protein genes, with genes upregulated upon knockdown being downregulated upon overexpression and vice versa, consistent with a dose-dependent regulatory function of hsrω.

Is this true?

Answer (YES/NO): NO